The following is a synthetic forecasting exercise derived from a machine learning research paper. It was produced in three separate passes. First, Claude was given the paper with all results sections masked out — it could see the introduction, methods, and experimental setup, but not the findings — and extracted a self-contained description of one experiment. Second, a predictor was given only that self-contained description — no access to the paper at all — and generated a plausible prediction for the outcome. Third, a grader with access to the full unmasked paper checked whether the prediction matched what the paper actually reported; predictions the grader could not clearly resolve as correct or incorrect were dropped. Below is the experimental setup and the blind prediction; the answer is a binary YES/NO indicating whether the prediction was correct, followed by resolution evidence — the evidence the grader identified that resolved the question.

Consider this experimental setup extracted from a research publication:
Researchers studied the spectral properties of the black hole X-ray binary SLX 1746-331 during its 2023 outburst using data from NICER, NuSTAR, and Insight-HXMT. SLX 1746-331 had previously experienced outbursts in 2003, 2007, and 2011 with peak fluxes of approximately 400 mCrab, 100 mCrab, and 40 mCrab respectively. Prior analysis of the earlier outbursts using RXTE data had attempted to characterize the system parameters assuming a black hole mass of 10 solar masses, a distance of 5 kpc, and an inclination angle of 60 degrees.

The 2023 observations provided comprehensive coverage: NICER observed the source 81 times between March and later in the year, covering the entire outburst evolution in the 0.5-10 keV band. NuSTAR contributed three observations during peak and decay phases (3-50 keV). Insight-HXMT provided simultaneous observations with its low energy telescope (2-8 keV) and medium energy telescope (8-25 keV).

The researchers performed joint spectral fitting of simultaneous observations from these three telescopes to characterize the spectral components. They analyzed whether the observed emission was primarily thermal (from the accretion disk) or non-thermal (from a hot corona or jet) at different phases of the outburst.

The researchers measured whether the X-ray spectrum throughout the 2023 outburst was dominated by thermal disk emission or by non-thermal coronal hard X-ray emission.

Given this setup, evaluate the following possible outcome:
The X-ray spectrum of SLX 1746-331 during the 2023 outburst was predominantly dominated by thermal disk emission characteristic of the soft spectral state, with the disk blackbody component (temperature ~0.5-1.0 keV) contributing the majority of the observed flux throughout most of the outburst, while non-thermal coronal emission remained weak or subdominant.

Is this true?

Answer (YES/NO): NO